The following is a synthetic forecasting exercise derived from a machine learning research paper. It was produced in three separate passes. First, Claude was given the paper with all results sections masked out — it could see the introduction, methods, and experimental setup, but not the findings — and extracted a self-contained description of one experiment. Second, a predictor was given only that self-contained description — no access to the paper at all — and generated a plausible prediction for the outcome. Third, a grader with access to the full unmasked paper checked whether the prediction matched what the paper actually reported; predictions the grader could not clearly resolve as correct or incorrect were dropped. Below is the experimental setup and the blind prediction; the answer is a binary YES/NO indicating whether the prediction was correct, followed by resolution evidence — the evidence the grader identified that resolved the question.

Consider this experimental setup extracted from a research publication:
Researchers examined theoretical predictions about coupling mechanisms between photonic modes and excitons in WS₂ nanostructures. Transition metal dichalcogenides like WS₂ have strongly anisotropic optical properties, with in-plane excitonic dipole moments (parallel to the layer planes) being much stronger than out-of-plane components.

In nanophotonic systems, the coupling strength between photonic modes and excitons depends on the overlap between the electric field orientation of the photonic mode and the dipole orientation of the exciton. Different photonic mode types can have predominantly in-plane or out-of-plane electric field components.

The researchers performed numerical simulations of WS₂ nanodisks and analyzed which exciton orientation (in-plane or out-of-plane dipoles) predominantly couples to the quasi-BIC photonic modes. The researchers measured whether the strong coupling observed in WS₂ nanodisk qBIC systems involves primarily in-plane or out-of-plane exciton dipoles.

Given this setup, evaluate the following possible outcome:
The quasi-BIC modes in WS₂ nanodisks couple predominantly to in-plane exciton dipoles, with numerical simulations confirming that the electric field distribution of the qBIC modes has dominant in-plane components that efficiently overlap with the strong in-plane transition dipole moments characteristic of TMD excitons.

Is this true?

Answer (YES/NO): YES